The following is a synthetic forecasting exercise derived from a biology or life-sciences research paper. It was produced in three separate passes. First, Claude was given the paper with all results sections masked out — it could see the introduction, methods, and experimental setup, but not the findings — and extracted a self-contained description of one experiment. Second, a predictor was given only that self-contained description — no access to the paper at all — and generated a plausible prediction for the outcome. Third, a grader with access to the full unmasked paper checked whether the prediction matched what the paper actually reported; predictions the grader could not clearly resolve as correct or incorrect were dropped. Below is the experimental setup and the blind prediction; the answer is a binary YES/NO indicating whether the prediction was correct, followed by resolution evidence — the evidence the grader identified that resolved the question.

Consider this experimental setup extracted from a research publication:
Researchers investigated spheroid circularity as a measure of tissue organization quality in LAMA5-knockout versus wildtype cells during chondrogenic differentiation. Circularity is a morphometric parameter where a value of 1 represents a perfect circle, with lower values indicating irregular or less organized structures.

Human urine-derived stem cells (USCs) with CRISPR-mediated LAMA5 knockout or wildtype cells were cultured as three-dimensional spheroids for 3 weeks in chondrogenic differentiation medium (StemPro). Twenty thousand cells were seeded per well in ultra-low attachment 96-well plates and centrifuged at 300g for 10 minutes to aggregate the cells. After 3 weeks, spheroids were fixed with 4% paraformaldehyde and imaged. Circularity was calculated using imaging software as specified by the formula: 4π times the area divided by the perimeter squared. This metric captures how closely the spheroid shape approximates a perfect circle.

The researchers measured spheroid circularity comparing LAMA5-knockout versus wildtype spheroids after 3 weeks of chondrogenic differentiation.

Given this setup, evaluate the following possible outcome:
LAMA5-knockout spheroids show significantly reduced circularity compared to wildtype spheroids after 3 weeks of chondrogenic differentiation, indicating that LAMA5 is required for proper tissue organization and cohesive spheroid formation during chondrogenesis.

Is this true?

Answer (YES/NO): NO